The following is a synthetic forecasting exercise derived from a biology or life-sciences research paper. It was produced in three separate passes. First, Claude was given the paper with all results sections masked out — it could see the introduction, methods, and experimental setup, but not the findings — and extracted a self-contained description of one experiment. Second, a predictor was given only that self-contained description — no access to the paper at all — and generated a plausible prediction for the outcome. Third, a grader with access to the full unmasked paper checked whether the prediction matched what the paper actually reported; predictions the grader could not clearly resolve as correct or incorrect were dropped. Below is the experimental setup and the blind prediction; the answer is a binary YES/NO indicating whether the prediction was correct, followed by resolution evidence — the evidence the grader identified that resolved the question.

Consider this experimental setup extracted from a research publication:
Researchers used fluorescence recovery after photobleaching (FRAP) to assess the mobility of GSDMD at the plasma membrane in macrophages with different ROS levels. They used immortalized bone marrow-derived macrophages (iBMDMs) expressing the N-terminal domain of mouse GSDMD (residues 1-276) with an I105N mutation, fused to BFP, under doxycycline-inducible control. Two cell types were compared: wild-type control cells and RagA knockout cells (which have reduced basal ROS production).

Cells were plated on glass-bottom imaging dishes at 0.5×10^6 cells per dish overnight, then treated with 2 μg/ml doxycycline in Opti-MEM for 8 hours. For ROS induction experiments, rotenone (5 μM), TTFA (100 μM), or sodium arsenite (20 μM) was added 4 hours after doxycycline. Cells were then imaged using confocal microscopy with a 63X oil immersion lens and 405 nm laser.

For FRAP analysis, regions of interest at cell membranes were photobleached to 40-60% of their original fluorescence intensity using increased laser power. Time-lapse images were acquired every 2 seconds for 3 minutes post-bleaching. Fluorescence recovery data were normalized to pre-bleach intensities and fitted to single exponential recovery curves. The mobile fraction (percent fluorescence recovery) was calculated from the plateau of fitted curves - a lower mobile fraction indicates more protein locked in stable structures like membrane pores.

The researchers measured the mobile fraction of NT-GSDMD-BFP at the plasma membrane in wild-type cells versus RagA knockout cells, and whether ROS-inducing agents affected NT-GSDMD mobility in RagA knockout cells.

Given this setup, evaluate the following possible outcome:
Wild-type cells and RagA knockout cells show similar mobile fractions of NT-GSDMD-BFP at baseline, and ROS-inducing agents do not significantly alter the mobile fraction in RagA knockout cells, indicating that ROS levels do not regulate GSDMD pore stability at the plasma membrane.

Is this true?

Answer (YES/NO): NO